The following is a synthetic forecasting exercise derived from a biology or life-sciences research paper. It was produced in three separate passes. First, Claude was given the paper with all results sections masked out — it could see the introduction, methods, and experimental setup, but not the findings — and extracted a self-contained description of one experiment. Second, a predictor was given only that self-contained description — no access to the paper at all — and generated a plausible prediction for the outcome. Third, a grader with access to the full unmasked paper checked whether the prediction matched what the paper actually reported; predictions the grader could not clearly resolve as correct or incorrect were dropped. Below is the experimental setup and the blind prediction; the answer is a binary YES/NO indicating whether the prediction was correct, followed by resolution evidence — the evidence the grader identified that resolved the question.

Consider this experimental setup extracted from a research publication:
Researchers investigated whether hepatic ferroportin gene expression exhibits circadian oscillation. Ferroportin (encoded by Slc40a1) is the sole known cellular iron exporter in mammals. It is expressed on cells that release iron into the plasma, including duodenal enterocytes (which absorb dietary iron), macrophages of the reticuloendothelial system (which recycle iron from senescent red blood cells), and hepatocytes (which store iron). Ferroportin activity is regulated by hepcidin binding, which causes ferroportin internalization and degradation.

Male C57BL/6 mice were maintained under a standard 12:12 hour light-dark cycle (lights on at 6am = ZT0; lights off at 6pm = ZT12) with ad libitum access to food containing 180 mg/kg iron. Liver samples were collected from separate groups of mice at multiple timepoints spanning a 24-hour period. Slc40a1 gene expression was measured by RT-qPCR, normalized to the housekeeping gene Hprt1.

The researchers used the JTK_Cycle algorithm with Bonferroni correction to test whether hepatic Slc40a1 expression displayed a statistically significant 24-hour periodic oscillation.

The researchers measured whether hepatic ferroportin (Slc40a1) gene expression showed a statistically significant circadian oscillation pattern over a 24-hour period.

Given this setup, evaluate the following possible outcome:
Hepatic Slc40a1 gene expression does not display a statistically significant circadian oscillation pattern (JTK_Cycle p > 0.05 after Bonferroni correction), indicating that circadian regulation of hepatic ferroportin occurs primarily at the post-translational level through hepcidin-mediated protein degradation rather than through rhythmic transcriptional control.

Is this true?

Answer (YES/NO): YES